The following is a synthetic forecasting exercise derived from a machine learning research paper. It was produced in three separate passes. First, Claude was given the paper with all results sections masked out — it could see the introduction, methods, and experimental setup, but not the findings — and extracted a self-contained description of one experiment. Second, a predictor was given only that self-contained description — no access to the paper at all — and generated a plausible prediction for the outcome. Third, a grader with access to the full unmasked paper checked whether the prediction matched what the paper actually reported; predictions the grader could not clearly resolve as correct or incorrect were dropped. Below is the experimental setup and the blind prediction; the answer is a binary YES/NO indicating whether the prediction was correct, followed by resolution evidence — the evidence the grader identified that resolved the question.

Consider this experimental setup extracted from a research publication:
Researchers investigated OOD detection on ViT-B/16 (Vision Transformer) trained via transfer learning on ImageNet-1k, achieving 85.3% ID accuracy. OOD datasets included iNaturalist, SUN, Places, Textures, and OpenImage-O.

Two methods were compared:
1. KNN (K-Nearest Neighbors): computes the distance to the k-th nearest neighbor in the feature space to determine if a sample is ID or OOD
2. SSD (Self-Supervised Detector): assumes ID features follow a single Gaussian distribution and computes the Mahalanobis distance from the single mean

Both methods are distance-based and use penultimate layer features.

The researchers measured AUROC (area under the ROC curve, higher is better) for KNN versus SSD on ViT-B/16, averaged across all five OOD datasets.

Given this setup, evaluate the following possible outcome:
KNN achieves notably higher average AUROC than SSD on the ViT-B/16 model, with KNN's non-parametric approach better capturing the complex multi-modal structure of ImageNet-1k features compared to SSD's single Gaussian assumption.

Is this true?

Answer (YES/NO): YES